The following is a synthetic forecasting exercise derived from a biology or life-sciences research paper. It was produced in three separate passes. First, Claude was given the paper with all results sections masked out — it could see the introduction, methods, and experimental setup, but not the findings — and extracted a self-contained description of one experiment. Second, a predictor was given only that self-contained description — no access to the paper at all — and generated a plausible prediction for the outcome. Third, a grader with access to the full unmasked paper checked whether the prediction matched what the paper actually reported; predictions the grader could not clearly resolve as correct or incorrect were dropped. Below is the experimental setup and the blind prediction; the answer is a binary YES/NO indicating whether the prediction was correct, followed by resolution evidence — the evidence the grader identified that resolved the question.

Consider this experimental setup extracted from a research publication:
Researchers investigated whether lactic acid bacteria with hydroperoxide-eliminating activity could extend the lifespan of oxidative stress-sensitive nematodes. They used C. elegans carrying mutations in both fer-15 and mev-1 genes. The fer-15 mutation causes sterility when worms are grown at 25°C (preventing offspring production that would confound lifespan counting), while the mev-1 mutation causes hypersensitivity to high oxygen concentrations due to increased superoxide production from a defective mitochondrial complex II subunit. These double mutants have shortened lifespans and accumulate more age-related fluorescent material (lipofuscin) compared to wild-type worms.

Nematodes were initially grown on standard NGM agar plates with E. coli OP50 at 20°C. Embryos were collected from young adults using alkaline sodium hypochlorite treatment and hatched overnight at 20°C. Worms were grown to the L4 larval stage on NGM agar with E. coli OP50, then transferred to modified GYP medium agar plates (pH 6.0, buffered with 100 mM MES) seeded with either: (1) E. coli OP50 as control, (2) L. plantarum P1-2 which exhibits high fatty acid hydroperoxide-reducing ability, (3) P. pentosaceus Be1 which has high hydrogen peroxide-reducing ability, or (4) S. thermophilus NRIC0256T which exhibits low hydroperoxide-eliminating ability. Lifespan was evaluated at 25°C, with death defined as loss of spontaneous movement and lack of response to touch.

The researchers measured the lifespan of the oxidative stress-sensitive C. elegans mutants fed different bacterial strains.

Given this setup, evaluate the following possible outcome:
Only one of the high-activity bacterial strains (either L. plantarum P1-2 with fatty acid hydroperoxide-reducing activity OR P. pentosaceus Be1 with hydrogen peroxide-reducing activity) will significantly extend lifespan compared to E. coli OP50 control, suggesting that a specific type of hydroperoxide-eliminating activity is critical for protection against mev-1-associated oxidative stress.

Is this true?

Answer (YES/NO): NO